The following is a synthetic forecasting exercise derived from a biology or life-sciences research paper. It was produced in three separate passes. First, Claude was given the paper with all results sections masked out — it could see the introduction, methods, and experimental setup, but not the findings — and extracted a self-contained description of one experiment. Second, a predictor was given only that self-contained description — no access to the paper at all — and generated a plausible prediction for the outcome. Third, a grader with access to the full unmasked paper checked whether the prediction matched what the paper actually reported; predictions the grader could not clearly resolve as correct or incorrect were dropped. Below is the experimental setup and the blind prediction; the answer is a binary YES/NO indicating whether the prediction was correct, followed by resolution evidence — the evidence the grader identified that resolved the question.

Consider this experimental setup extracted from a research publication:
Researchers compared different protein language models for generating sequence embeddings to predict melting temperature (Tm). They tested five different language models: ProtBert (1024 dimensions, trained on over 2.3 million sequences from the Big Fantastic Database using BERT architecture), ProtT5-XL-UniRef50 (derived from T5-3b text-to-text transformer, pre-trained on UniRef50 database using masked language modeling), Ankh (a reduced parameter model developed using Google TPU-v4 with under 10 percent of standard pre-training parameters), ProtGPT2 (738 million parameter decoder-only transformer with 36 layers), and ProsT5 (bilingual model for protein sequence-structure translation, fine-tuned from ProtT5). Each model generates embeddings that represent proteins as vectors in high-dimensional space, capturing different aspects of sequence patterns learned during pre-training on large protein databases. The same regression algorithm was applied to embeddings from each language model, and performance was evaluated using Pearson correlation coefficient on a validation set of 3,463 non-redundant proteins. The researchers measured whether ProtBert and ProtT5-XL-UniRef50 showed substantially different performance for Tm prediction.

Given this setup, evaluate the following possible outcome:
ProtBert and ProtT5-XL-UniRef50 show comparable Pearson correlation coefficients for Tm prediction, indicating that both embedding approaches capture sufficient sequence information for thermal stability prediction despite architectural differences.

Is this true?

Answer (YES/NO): YES